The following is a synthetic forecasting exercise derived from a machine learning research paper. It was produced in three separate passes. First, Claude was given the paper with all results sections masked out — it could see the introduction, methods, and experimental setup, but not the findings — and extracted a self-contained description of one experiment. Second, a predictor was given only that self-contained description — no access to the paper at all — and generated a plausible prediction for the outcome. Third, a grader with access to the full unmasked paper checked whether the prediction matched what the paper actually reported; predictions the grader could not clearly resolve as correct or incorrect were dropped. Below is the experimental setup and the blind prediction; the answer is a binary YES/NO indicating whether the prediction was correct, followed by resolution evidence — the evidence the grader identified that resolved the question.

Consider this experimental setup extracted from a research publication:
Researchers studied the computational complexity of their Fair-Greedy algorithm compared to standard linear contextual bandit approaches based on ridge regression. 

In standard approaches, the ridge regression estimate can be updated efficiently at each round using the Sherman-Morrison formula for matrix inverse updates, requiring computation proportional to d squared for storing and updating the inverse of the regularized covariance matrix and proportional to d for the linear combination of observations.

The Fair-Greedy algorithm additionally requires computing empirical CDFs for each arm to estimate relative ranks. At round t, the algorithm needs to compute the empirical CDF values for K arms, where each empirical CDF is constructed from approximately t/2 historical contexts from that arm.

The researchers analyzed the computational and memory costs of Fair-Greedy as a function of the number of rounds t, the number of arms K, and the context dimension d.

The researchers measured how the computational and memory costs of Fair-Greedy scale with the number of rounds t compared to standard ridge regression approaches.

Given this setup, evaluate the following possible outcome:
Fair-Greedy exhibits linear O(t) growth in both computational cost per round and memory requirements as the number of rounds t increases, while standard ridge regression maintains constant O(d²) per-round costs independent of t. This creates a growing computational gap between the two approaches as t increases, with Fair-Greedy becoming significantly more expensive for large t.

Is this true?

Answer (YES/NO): YES